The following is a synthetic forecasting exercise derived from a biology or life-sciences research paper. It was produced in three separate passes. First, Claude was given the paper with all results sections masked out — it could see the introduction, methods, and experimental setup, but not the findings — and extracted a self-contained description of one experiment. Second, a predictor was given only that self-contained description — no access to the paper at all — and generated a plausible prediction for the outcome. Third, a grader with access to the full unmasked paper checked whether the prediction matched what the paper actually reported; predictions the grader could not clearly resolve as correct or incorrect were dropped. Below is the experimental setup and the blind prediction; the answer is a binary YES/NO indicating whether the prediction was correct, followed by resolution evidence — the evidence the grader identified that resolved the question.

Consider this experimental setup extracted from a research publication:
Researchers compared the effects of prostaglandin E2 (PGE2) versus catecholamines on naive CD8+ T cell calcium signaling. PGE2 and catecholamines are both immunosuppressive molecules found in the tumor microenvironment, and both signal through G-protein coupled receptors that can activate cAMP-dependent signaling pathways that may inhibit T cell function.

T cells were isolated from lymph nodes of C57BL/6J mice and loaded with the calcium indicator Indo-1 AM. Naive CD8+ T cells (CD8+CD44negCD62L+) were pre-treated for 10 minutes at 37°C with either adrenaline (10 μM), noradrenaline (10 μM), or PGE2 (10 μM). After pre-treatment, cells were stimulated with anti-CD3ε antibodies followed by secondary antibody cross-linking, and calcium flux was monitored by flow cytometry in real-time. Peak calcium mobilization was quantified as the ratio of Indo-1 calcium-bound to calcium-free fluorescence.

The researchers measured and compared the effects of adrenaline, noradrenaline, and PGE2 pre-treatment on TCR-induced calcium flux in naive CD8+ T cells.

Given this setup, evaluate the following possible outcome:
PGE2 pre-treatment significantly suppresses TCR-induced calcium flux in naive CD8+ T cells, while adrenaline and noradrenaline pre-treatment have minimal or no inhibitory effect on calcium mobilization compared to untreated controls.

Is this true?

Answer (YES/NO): NO